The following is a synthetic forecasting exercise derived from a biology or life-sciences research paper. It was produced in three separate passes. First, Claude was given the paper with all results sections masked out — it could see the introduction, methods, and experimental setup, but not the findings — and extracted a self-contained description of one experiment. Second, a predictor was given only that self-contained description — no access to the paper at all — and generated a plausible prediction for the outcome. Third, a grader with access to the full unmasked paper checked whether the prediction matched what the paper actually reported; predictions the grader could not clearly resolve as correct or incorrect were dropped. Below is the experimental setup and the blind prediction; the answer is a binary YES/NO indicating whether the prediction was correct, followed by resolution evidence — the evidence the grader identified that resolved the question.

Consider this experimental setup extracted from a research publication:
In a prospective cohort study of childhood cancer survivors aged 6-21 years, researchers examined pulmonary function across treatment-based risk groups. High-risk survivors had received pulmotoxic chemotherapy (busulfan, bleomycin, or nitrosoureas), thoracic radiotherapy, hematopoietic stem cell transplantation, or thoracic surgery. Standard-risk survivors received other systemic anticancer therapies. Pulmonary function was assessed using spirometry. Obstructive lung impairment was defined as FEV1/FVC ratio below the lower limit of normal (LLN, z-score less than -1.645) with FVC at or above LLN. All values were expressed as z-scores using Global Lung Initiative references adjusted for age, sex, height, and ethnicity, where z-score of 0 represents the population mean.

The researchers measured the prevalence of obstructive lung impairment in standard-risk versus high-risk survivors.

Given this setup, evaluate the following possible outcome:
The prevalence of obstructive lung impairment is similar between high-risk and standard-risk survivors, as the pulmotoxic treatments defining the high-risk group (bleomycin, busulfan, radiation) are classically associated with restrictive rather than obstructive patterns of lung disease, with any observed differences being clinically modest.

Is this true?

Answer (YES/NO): NO